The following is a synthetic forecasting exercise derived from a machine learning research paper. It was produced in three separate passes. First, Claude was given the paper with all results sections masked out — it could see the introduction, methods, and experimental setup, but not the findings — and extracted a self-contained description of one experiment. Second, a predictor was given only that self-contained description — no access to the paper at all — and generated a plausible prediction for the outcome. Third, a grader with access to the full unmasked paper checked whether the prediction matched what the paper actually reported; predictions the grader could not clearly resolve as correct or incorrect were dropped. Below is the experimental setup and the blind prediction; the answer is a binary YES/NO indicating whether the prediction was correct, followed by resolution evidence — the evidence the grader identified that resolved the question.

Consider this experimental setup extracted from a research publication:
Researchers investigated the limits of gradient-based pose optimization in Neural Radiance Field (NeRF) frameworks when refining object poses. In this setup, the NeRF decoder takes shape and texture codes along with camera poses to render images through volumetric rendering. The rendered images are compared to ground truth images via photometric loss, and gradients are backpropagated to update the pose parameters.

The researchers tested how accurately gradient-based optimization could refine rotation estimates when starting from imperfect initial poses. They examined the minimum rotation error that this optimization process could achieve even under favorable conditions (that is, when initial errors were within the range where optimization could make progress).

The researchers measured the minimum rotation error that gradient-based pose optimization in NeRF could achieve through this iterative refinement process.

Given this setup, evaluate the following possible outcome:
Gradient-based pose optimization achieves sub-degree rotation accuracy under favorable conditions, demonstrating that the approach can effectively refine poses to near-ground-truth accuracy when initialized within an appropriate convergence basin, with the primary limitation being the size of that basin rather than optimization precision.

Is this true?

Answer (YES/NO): NO